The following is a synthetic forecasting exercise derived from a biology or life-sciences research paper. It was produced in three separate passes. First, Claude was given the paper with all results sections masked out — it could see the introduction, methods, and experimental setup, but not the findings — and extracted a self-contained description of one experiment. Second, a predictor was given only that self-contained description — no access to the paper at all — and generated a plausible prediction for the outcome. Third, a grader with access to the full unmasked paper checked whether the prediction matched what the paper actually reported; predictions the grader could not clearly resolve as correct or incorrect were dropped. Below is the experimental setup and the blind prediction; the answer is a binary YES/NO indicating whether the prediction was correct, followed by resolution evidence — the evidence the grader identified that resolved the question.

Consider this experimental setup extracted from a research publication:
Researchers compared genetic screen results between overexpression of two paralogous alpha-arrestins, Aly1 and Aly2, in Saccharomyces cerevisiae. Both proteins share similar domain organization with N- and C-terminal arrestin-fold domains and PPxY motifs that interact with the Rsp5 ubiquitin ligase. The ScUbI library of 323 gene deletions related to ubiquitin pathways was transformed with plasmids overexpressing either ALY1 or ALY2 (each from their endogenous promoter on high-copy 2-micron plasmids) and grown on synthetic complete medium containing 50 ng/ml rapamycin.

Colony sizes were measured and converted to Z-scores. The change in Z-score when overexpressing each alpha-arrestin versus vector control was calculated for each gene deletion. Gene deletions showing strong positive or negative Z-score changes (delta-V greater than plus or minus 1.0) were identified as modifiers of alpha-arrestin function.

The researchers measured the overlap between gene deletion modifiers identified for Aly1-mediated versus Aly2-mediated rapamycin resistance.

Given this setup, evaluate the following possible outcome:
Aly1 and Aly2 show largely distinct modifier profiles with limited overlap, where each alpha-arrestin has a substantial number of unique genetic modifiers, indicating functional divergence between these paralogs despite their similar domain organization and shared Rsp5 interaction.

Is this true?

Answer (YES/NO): YES